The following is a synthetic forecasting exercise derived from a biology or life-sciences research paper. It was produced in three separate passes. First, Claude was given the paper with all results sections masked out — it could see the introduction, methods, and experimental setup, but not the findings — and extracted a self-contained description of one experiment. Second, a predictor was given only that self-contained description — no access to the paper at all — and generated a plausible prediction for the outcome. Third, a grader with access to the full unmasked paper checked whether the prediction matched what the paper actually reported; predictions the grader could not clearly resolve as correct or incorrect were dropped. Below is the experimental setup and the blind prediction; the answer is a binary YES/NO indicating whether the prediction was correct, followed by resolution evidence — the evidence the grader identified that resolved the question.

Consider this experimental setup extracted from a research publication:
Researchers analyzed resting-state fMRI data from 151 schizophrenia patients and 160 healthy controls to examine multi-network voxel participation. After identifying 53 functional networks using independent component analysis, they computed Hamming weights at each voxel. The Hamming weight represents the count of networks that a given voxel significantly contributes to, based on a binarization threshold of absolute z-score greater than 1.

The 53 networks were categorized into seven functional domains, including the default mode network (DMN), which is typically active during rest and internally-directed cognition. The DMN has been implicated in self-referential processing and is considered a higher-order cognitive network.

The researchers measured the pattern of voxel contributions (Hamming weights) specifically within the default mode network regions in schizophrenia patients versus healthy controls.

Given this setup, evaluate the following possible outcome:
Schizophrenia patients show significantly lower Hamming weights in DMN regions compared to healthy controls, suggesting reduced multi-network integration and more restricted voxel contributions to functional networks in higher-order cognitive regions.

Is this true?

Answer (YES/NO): YES